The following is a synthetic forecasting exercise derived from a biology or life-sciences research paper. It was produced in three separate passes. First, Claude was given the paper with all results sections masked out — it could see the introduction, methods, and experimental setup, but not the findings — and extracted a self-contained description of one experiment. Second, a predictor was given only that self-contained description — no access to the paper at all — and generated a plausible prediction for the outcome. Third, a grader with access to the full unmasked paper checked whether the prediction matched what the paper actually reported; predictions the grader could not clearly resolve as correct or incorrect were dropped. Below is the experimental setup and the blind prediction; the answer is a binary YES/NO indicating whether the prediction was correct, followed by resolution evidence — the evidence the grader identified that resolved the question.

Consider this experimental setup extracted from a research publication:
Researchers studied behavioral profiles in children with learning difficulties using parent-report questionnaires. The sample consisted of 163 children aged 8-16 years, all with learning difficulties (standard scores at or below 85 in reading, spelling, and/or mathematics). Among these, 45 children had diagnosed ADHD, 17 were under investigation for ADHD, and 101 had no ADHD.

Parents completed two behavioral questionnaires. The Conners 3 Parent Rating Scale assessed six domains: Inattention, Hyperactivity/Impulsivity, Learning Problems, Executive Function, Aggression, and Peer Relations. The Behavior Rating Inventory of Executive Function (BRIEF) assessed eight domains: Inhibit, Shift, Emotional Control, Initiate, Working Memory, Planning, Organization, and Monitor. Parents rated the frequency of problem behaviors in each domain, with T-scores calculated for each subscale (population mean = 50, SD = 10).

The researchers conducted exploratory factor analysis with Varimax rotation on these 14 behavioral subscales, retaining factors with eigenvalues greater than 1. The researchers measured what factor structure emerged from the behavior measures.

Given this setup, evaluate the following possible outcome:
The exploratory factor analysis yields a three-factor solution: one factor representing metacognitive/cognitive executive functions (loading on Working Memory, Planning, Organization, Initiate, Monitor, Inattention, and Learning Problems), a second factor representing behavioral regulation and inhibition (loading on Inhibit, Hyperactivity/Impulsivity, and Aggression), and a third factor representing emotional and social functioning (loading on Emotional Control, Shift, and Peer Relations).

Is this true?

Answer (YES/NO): NO